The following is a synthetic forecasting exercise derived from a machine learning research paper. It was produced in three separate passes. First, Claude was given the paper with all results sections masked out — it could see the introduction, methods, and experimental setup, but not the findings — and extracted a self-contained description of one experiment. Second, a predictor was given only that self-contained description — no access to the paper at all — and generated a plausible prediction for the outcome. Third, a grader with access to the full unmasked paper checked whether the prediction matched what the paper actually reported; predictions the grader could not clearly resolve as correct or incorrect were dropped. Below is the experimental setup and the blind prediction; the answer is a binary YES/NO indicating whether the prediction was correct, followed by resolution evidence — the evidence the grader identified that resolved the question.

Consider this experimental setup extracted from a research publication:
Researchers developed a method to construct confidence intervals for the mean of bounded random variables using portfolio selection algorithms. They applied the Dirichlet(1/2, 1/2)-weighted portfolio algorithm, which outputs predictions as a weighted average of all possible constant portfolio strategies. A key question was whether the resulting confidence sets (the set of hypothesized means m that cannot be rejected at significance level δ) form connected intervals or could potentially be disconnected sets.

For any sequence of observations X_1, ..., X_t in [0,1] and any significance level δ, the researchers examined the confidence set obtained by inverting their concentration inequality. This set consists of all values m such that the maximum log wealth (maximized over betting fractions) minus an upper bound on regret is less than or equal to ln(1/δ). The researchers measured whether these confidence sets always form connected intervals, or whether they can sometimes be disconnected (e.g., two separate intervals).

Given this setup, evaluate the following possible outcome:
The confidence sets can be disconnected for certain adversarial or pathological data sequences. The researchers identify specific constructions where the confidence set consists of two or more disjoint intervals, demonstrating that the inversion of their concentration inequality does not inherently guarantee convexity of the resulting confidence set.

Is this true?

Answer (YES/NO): YES